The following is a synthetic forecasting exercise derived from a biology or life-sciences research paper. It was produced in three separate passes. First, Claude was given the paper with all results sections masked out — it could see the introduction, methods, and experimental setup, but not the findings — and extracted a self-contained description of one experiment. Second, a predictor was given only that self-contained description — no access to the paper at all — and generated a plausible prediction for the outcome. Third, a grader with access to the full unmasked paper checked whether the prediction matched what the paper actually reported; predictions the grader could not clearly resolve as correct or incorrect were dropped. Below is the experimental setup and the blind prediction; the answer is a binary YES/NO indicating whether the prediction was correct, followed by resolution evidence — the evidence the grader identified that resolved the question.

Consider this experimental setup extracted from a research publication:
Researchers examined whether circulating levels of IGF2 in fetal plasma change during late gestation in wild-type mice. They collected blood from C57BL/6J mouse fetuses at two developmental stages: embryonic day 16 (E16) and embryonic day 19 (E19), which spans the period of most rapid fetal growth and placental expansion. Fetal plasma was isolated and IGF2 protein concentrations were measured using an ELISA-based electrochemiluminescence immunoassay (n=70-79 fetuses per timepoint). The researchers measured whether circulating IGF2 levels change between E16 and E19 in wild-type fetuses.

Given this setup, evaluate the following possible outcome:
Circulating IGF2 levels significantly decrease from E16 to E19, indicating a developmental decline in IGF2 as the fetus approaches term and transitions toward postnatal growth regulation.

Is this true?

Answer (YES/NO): NO